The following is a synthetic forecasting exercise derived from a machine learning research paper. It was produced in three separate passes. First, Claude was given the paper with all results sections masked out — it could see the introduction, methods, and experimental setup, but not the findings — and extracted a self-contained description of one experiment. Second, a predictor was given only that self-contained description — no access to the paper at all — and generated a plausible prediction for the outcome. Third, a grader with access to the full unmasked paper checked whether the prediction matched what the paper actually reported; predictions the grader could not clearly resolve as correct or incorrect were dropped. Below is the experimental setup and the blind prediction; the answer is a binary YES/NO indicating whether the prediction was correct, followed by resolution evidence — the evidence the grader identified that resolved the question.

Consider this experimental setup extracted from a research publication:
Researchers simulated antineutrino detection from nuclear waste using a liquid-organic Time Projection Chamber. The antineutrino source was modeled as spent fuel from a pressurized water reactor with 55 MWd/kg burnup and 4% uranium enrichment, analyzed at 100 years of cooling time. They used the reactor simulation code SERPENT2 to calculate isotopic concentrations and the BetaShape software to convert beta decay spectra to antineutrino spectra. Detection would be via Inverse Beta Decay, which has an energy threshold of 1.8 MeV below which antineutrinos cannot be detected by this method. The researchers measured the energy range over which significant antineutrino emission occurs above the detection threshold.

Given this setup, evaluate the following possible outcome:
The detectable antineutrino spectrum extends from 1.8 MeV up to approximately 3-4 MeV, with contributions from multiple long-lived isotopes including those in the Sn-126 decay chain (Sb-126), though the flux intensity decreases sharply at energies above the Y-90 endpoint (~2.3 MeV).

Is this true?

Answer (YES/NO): NO